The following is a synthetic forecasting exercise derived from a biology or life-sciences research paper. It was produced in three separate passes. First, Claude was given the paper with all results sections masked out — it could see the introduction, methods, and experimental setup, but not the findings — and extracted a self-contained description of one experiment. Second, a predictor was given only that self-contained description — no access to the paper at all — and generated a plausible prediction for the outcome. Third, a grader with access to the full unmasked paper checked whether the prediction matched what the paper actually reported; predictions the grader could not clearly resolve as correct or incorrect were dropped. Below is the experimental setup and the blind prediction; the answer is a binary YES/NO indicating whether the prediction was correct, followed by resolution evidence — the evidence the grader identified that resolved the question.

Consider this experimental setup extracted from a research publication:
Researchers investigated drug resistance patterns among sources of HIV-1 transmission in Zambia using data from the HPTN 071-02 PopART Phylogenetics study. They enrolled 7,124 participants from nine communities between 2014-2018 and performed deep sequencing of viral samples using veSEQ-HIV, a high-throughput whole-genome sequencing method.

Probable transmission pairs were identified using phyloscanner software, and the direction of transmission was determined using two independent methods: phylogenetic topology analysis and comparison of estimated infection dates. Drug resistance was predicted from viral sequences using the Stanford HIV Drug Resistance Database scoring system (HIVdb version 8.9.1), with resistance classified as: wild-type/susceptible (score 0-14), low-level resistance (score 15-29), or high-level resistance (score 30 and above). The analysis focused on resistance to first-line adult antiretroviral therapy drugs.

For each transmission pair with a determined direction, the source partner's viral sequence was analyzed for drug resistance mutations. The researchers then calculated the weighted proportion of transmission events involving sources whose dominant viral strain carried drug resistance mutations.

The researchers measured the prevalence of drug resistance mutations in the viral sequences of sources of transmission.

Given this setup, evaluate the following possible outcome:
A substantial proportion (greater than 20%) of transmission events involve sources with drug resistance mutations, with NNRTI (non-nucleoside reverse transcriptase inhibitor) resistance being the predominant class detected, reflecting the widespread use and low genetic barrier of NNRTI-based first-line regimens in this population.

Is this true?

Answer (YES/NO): NO